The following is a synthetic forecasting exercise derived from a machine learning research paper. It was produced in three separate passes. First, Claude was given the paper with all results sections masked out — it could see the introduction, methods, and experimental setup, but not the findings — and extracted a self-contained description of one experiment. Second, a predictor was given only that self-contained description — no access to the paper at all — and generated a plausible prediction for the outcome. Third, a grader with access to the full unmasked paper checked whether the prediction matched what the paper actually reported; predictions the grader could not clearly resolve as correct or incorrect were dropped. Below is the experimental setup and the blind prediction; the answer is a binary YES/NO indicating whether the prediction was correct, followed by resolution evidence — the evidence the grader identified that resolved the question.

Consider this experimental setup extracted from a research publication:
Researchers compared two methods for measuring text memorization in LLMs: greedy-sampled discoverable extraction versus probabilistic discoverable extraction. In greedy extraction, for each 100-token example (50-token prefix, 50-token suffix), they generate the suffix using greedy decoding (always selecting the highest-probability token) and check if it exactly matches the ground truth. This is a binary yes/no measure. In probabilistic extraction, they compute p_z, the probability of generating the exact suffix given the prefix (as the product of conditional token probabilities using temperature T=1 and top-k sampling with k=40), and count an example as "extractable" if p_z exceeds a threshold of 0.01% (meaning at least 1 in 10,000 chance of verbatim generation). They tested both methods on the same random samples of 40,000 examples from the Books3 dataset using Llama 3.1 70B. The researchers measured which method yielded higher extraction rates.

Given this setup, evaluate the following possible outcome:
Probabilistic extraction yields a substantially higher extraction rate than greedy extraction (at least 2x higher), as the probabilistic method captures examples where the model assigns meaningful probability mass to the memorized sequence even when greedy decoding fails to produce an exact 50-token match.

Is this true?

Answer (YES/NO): YES